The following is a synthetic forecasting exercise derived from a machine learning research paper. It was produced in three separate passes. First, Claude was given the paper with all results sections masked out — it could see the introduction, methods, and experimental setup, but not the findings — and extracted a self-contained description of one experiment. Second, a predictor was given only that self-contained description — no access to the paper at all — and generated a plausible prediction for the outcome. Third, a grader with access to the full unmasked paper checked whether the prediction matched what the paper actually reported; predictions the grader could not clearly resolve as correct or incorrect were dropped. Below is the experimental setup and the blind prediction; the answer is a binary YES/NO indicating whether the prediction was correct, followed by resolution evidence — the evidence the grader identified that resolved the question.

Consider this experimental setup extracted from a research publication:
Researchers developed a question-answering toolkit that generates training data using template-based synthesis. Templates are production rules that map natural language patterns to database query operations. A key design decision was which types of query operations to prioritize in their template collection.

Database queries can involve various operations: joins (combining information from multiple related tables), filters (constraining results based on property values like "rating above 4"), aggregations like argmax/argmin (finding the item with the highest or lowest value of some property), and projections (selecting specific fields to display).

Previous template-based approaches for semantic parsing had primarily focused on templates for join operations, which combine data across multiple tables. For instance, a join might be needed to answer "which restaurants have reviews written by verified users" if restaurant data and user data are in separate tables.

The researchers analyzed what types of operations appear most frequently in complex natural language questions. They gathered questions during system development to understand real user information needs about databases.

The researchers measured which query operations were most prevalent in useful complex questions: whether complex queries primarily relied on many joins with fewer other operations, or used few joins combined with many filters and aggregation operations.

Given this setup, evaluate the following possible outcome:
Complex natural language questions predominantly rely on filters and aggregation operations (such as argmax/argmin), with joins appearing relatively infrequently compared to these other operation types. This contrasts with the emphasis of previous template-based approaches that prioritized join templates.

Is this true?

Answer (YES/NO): YES